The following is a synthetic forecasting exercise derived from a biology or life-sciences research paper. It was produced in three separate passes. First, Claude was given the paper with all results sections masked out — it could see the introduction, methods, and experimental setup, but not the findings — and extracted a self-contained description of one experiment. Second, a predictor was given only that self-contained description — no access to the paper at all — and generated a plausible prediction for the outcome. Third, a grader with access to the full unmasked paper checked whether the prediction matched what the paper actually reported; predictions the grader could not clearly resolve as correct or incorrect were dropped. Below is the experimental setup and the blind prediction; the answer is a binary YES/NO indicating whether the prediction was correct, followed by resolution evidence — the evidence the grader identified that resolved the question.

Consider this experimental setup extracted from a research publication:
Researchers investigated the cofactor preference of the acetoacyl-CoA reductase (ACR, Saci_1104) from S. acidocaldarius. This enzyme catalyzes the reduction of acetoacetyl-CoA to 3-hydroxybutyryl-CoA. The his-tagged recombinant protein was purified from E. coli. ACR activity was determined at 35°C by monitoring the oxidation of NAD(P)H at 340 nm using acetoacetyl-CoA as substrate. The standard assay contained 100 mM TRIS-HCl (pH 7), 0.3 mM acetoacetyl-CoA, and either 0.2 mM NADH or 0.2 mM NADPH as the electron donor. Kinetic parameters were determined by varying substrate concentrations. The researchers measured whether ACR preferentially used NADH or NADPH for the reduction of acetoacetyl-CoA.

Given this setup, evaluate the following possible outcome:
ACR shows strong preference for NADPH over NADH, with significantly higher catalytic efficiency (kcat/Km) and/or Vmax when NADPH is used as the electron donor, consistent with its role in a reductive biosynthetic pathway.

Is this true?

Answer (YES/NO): YES